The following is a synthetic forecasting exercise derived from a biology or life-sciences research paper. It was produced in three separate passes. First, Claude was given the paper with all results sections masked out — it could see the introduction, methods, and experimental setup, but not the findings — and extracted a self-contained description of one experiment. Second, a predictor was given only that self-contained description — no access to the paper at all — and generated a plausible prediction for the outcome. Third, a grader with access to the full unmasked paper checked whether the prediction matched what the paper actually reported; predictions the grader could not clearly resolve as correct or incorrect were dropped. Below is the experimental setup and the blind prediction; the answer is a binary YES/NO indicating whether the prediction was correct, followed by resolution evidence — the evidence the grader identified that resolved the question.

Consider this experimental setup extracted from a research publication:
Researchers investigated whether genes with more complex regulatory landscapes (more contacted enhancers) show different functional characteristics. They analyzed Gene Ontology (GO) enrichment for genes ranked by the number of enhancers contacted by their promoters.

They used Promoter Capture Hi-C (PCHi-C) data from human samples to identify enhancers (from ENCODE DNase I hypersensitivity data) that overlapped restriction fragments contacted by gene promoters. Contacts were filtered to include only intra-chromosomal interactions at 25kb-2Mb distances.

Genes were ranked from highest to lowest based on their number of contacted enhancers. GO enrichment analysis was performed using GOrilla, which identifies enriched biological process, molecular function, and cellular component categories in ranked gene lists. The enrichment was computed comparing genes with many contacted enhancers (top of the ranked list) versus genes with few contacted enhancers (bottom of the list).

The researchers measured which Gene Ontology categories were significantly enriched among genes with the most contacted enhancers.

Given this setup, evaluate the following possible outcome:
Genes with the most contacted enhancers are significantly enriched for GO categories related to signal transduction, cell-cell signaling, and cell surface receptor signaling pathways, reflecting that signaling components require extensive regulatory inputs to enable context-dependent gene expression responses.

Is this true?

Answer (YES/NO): NO